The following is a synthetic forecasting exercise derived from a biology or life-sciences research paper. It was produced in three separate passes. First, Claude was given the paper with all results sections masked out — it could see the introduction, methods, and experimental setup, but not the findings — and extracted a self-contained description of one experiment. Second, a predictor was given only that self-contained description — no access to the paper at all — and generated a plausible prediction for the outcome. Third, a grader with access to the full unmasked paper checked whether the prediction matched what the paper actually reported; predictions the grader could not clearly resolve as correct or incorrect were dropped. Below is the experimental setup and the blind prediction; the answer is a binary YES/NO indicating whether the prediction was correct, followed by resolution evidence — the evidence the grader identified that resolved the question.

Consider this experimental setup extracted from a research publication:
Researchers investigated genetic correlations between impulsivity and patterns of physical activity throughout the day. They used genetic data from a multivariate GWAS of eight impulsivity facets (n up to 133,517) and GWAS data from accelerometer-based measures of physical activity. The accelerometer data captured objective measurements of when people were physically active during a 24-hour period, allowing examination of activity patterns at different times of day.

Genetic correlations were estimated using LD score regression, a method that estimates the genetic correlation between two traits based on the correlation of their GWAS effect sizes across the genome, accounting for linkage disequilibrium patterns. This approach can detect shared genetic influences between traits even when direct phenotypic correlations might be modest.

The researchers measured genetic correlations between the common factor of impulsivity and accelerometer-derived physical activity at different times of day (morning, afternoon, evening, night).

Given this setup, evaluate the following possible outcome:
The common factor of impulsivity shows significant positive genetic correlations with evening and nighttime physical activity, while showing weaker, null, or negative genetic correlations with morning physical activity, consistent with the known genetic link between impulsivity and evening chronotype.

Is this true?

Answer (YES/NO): NO